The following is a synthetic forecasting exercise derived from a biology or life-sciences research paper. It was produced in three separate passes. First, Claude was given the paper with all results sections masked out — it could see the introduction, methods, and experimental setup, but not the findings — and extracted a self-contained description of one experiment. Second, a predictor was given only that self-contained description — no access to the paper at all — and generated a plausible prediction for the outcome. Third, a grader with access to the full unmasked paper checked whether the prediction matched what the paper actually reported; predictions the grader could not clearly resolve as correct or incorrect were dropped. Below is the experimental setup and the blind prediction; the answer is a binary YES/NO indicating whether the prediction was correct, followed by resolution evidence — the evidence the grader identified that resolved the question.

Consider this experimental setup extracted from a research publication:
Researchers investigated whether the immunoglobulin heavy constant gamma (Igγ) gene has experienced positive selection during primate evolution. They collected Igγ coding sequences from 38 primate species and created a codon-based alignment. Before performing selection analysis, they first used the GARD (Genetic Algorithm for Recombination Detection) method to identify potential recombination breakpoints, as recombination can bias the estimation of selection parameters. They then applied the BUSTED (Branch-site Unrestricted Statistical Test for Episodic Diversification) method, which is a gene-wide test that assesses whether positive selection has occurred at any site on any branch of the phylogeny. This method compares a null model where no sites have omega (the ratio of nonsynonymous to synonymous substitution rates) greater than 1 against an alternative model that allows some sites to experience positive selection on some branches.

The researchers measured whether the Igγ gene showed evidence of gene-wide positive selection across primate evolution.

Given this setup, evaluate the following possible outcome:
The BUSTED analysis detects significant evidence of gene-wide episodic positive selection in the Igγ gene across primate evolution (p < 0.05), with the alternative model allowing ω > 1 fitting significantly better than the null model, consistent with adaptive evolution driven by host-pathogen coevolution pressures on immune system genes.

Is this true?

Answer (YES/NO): YES